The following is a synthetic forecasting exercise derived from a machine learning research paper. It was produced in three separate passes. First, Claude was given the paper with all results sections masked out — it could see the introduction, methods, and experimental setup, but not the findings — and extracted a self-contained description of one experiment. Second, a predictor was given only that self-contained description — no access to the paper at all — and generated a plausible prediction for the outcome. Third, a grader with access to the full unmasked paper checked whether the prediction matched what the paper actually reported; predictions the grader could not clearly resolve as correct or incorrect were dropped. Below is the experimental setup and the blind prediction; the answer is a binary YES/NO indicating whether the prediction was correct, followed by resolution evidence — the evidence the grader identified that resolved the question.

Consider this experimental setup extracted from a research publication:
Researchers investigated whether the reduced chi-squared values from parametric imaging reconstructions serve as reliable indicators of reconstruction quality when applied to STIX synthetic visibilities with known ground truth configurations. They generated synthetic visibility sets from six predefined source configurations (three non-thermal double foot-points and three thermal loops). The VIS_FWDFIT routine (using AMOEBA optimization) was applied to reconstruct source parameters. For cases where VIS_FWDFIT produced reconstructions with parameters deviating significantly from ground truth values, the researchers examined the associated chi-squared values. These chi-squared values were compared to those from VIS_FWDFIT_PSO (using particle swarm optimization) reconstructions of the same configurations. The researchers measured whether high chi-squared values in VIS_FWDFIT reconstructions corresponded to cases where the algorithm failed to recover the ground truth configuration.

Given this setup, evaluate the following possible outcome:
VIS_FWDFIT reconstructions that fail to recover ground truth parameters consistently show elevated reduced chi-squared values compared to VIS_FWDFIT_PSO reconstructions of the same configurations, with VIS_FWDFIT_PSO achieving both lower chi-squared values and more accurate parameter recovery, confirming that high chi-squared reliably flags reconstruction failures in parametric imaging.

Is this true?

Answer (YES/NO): YES